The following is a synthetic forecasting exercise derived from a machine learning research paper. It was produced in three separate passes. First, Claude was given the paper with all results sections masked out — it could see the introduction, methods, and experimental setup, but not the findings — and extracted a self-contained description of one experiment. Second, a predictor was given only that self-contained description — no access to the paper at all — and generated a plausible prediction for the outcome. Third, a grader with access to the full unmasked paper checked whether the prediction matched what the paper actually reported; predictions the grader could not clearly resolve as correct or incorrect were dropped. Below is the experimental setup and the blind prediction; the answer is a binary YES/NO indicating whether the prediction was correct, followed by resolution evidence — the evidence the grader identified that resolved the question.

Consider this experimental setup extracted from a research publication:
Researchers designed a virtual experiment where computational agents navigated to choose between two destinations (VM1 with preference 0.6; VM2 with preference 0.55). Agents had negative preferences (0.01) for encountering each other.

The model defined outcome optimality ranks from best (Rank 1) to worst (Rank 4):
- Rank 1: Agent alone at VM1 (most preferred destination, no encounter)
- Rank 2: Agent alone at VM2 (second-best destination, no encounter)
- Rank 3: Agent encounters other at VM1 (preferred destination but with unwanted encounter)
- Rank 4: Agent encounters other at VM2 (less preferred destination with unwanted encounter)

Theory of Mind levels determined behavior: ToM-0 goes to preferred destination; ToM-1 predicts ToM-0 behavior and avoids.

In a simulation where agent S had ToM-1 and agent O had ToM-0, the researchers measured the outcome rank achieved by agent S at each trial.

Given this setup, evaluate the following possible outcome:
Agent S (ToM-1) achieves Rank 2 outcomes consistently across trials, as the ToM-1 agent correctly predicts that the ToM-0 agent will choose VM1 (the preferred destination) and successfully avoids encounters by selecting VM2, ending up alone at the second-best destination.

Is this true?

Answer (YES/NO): YES